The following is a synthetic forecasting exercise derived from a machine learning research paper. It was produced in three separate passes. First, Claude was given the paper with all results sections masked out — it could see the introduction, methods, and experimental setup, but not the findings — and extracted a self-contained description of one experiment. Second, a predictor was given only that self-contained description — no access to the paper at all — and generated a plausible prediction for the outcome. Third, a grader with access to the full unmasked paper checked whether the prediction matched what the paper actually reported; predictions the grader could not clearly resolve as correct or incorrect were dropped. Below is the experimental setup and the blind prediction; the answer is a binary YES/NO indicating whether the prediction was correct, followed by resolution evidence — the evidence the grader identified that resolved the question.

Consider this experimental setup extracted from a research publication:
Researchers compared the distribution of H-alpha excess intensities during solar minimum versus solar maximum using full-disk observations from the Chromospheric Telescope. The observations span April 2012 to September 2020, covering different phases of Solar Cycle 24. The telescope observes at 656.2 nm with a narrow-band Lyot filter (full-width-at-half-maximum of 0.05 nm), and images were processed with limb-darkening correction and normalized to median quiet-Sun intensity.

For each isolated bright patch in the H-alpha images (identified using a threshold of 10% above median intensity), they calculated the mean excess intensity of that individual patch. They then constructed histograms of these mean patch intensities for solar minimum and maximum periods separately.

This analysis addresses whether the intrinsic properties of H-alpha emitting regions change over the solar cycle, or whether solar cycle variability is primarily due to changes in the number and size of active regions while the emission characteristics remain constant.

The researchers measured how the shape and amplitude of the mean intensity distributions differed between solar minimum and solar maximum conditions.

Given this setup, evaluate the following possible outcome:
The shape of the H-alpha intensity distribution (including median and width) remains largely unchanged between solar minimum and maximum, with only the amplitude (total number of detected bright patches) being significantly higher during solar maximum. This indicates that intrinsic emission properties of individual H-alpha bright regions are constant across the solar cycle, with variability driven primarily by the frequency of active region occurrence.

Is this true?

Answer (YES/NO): YES